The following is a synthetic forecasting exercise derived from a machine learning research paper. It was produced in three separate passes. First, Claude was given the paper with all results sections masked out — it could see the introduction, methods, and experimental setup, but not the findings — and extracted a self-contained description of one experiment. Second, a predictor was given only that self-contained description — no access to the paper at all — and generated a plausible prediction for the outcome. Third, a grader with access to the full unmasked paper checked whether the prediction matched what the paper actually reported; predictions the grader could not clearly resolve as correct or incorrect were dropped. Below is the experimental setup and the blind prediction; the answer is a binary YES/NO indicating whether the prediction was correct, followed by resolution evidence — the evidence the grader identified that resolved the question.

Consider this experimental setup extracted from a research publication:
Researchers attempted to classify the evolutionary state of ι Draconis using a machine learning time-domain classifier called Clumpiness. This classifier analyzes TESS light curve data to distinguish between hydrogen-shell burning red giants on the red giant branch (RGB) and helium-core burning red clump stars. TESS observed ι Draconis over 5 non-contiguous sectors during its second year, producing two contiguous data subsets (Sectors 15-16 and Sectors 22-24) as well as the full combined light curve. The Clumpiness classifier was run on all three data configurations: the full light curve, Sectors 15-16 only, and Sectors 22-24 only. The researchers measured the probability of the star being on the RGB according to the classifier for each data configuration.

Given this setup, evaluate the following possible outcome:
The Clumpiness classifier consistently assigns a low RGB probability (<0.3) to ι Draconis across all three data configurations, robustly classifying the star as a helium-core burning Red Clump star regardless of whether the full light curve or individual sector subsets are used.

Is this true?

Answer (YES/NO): NO